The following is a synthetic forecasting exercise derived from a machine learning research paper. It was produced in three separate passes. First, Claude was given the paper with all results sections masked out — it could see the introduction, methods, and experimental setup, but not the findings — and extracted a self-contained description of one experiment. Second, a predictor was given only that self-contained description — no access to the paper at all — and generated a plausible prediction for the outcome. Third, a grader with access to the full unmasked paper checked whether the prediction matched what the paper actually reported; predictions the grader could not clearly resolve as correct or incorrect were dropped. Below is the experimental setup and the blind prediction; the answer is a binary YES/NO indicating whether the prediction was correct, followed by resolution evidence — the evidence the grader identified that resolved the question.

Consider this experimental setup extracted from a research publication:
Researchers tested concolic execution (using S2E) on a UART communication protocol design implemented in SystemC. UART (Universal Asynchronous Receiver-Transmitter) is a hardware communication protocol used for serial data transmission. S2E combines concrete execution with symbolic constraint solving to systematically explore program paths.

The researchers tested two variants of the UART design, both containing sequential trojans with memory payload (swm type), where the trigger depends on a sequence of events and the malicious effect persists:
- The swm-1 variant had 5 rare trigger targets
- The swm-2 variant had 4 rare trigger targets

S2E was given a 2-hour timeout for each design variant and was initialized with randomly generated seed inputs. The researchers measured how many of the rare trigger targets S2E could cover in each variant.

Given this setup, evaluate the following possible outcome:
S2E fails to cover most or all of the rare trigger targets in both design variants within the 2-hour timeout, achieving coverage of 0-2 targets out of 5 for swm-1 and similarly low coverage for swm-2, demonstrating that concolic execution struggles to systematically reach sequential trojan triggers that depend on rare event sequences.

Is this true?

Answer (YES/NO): NO